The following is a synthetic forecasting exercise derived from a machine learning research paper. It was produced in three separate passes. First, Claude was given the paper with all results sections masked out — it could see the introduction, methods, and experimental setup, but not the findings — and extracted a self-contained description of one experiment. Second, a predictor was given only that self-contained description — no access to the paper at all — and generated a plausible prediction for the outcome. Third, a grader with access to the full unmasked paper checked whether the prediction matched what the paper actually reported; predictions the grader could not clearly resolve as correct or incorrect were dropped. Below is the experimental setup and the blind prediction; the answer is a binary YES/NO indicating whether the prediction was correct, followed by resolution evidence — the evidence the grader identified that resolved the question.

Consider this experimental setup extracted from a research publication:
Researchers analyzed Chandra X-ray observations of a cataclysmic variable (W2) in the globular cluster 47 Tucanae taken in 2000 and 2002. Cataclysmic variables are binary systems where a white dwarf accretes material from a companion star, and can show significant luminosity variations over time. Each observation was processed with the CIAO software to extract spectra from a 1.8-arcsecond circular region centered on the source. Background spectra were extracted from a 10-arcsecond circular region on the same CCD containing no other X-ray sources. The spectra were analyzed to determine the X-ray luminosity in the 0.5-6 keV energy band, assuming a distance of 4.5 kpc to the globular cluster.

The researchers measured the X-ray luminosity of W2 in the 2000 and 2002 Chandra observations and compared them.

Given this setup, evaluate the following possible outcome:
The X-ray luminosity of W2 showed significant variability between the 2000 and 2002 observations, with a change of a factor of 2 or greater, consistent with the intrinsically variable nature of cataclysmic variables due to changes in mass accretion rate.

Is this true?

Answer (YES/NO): YES